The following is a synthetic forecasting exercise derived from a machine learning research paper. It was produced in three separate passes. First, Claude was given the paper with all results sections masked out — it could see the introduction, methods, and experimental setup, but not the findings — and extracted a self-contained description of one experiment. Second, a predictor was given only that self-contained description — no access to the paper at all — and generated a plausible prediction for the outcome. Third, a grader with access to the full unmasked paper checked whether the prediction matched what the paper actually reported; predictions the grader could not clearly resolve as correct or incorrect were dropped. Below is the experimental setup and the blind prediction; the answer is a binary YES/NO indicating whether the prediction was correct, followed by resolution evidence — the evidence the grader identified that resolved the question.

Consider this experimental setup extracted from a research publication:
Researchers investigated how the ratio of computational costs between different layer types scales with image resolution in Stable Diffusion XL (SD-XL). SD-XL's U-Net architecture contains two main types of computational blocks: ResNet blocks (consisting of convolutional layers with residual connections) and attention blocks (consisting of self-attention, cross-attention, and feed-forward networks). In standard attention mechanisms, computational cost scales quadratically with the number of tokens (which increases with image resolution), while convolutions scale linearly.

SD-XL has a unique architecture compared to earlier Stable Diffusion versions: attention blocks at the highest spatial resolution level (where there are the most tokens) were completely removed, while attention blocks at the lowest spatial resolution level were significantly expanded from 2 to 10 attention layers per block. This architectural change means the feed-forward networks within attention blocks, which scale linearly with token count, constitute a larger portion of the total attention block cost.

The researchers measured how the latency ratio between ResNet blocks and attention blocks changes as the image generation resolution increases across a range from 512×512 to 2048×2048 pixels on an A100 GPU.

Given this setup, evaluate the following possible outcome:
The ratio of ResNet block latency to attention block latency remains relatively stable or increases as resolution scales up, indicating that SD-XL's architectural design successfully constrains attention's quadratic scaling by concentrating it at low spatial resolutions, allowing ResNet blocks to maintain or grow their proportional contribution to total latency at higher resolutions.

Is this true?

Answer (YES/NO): YES